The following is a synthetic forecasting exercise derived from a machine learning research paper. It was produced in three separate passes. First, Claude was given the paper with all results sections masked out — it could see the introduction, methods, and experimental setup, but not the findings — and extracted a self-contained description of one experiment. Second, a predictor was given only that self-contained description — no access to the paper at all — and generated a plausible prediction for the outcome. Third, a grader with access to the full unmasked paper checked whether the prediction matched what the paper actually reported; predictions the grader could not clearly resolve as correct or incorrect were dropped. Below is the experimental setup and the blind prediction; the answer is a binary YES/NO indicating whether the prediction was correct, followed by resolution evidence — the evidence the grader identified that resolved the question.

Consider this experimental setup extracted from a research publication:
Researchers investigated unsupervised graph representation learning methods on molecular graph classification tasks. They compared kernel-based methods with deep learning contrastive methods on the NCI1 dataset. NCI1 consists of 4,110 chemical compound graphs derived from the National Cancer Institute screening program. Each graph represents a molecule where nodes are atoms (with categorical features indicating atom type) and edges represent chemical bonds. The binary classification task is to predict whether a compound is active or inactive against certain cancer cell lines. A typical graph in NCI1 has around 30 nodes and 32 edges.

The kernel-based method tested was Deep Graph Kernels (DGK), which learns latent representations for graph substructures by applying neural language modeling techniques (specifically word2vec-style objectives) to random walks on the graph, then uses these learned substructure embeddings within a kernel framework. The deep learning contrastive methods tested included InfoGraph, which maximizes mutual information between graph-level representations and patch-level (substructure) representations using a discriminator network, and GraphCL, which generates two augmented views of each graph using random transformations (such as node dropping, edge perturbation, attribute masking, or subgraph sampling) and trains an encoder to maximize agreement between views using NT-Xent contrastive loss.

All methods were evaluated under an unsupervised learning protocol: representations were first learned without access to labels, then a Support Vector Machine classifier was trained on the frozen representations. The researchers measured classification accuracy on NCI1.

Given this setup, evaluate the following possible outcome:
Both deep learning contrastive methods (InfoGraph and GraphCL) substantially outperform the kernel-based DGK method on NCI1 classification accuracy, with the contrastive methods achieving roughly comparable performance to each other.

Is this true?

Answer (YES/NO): NO